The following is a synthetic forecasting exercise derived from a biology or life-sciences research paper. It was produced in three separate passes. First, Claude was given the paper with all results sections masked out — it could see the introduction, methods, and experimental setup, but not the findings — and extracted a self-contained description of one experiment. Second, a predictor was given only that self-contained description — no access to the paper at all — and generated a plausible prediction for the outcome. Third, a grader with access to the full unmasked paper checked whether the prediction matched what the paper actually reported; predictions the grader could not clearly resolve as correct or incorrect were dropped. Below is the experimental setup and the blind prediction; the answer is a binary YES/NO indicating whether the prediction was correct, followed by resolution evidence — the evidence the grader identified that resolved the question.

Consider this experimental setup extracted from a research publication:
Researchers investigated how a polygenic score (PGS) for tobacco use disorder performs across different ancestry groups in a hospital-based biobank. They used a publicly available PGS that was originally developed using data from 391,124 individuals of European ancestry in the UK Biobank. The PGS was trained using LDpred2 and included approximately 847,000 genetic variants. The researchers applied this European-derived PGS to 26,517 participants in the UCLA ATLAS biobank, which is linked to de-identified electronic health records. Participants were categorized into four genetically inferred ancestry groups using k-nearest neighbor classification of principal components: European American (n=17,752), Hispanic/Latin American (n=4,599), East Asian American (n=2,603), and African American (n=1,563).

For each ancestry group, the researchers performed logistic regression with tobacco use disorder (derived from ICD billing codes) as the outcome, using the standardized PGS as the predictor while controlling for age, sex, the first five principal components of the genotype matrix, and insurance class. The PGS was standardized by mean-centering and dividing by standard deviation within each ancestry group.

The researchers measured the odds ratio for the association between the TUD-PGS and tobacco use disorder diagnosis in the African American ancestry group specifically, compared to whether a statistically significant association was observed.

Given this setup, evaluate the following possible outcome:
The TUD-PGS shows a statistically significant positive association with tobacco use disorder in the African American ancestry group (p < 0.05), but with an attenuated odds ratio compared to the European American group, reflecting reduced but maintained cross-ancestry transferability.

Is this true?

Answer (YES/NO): NO